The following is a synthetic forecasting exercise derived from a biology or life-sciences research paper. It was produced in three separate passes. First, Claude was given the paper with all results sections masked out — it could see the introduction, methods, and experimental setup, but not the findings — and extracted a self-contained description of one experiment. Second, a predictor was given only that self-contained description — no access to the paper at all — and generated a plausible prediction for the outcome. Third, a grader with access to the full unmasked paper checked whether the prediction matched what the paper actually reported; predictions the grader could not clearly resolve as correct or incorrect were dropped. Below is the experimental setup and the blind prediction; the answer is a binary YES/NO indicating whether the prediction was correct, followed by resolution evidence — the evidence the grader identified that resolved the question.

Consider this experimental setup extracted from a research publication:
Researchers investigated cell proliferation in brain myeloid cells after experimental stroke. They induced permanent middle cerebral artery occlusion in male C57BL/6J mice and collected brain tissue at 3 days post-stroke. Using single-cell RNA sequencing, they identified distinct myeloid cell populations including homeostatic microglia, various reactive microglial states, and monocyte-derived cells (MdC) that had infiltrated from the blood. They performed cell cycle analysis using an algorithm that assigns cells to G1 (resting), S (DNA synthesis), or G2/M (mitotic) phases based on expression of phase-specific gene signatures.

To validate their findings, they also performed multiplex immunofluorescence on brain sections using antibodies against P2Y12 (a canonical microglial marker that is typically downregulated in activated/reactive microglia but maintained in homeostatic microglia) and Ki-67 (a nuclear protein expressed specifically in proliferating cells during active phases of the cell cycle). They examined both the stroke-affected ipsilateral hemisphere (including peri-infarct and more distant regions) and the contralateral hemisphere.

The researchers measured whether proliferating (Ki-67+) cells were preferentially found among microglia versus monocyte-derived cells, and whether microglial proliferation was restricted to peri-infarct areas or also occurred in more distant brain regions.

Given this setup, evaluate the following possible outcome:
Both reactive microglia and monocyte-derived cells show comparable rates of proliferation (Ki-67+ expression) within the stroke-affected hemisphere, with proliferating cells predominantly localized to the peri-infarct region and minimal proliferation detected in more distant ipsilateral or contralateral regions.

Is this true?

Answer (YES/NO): NO